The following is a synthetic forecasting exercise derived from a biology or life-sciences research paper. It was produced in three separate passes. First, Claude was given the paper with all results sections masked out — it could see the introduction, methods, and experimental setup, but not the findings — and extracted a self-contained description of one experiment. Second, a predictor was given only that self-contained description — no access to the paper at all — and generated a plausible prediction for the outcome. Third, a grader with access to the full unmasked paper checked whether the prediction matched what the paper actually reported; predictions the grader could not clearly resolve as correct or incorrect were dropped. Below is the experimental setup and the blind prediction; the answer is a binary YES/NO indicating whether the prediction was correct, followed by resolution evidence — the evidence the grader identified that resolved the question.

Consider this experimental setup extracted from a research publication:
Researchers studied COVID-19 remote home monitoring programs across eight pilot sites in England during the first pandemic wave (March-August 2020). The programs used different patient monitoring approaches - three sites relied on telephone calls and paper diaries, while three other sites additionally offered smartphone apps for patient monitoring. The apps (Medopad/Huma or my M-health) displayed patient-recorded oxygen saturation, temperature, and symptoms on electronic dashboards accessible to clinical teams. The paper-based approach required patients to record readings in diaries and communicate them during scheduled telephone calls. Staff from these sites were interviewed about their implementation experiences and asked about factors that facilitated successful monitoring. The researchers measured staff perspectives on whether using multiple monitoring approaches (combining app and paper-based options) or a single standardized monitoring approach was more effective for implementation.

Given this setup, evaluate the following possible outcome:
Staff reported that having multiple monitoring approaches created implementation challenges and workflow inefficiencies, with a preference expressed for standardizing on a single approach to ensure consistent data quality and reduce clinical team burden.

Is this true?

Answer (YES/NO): NO